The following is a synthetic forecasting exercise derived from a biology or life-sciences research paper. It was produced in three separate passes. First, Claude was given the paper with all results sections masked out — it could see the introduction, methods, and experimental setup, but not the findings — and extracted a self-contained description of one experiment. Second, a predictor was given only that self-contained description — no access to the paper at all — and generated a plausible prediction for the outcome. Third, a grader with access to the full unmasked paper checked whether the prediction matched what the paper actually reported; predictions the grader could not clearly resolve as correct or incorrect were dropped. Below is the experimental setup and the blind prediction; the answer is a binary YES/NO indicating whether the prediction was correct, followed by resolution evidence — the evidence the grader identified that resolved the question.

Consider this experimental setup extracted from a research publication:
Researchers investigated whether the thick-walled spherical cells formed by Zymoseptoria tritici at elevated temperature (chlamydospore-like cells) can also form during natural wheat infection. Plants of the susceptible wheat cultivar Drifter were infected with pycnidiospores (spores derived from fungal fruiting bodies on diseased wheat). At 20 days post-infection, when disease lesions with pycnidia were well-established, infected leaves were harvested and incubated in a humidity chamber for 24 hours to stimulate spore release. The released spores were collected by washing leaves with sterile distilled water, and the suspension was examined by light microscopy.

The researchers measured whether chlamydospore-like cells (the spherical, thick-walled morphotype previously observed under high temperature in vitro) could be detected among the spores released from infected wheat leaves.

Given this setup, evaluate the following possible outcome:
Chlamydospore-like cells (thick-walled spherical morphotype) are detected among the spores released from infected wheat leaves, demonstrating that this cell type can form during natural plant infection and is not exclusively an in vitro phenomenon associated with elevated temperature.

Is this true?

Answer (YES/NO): YES